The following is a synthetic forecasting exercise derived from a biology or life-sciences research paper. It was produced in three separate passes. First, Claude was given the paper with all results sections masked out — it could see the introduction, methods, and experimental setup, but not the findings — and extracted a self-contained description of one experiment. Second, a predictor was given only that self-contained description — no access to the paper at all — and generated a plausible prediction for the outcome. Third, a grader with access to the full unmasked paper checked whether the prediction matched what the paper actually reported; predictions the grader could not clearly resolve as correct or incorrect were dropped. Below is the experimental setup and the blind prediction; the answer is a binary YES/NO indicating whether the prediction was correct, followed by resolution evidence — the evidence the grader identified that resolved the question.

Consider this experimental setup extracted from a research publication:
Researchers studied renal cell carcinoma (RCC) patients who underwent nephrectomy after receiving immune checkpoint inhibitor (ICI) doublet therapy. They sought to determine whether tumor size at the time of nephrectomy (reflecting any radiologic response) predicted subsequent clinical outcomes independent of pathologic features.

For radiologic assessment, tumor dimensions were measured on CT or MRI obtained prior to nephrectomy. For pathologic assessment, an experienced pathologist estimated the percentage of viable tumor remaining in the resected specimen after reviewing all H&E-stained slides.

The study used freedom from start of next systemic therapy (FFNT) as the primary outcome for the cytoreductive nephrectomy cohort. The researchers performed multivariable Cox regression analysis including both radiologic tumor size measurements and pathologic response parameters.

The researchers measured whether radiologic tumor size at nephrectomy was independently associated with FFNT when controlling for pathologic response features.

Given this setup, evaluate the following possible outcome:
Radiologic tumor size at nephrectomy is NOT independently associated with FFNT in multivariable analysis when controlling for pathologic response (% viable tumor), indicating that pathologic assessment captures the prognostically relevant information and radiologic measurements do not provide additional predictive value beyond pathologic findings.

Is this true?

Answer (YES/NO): NO